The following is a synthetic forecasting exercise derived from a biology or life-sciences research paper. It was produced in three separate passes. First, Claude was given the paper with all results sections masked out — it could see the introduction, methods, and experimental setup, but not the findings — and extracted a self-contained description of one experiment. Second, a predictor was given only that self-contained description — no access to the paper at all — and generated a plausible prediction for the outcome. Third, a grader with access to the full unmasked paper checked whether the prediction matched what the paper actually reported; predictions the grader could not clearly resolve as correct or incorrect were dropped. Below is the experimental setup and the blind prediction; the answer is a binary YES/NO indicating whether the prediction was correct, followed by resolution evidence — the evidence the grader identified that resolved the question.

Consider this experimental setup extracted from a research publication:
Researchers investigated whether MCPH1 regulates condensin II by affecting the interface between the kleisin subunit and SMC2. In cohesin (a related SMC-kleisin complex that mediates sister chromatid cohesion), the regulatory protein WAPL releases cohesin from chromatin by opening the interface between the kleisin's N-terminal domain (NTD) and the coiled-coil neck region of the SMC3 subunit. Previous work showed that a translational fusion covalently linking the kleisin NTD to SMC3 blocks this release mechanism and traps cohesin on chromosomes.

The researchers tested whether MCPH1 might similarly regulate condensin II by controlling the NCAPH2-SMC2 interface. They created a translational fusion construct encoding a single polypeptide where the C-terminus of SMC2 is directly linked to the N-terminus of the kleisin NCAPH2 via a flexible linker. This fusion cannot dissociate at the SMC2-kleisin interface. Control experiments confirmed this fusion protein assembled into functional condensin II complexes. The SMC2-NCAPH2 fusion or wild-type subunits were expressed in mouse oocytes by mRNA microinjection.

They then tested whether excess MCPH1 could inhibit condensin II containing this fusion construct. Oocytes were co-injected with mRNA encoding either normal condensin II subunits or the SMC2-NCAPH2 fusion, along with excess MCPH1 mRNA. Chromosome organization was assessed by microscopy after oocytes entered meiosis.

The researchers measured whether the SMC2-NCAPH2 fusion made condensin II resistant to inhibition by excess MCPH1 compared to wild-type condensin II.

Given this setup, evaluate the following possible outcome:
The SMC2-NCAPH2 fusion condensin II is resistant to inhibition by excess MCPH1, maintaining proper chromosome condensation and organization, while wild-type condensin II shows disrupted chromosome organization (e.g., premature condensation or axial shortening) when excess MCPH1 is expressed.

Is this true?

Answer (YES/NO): NO